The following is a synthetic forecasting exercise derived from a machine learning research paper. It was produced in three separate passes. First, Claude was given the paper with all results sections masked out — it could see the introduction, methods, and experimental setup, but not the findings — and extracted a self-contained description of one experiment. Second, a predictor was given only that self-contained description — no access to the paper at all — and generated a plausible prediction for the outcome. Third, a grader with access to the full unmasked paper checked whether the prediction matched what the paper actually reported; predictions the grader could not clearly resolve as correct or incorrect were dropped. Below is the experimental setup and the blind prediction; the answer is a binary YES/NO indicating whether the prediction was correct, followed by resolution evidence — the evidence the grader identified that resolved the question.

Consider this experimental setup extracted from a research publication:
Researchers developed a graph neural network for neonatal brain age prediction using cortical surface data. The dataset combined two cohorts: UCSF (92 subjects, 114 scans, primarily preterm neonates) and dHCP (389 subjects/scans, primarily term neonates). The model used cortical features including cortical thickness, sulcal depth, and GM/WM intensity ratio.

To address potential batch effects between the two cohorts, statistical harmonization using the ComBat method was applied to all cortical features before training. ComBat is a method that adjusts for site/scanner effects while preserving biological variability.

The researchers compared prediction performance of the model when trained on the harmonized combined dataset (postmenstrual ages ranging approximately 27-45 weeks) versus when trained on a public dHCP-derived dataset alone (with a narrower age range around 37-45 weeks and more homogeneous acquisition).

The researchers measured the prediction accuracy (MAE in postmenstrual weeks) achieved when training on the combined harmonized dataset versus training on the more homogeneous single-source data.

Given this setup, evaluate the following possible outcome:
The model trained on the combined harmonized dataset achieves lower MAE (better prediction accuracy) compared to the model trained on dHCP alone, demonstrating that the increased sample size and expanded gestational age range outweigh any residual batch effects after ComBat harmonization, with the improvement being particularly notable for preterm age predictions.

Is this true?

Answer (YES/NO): NO